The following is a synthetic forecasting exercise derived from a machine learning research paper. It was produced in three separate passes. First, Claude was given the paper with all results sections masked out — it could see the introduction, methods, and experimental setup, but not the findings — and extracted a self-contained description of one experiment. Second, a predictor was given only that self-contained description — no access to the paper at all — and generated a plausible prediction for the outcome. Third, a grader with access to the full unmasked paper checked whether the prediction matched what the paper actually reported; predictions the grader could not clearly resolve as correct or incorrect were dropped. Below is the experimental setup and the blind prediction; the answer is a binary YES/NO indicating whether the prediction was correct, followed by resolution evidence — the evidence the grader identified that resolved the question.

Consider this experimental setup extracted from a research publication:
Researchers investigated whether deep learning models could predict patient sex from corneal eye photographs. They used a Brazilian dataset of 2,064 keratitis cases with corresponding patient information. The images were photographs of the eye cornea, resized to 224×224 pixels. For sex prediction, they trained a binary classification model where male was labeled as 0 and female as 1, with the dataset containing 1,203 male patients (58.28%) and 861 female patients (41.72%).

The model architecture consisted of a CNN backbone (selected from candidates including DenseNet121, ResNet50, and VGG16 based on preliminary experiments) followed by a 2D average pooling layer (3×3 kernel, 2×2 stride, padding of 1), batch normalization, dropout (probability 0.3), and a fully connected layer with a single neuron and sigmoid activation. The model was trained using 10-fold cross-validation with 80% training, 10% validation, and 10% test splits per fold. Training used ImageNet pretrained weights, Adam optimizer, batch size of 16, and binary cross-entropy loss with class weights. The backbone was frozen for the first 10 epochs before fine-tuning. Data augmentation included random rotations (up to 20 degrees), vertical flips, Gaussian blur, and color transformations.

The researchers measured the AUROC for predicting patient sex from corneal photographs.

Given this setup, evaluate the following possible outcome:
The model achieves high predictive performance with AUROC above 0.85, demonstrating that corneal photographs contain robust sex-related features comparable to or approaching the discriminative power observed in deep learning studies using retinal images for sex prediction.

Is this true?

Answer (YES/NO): YES